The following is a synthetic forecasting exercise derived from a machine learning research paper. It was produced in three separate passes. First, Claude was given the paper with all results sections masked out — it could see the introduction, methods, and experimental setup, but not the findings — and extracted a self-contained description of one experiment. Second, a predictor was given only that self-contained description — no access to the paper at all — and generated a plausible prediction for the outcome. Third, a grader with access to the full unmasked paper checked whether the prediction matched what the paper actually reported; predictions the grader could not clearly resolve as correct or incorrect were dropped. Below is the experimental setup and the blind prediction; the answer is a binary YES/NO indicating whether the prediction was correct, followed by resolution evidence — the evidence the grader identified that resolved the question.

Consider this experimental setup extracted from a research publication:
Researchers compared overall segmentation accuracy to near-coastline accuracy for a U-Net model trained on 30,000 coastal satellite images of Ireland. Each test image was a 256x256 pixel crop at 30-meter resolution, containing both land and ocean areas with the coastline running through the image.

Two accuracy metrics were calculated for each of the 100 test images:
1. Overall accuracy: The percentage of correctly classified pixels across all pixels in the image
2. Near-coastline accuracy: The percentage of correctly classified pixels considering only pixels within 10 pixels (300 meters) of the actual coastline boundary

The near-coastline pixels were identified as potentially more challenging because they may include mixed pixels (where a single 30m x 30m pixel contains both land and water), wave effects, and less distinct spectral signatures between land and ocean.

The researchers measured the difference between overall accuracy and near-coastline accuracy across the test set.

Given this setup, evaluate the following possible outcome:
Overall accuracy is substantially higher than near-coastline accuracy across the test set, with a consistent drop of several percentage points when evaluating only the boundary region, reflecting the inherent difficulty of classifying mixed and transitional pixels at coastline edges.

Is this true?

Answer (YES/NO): YES